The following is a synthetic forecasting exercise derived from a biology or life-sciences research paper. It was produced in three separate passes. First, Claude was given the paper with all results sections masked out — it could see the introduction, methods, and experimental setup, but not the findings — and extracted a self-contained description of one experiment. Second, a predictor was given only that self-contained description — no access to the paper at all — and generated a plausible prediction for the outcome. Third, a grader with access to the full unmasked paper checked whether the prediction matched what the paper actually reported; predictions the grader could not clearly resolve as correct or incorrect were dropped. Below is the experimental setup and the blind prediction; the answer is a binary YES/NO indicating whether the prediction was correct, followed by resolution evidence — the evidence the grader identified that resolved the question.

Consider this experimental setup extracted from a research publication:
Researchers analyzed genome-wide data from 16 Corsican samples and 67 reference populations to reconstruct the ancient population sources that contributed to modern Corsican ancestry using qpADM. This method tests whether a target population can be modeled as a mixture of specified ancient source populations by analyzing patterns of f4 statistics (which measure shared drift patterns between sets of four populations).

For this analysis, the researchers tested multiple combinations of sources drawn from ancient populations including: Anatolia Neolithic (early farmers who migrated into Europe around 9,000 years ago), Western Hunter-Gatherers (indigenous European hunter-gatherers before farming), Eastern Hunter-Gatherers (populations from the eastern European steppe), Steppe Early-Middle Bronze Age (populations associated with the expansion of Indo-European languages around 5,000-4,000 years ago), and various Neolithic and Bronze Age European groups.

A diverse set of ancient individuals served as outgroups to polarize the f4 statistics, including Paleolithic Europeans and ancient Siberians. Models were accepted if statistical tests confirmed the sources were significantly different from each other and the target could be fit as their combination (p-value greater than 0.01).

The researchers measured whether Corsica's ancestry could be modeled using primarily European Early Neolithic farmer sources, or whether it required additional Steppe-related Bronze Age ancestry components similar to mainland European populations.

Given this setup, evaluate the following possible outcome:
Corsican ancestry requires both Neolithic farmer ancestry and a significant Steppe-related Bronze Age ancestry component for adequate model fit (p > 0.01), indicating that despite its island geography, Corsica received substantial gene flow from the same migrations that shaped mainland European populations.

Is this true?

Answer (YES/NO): YES